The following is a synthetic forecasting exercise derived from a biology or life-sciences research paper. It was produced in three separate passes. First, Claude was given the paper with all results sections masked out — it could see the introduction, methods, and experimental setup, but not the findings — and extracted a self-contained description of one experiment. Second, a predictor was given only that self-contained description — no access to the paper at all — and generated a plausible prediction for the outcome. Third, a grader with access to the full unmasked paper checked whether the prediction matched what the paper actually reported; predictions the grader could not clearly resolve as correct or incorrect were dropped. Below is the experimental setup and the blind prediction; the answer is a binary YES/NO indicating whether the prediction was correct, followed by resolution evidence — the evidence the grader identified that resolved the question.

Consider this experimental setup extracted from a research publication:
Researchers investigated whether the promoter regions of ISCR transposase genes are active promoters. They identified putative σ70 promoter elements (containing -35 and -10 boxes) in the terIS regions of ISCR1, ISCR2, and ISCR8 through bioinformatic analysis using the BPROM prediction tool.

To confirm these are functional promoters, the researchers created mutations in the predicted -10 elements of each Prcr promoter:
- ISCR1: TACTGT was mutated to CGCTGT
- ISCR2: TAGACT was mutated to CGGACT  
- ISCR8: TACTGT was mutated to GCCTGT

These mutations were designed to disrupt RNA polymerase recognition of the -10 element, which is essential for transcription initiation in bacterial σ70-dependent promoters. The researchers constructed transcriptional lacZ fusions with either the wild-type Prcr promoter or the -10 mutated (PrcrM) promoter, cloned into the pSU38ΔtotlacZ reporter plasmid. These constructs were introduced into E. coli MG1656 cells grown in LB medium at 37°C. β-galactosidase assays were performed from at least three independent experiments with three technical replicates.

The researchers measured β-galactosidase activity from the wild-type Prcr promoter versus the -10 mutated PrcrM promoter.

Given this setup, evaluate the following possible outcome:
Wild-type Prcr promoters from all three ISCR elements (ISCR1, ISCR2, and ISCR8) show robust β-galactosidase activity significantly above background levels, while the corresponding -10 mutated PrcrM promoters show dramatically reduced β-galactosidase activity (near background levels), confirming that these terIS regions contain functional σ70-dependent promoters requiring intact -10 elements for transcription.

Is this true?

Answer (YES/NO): NO